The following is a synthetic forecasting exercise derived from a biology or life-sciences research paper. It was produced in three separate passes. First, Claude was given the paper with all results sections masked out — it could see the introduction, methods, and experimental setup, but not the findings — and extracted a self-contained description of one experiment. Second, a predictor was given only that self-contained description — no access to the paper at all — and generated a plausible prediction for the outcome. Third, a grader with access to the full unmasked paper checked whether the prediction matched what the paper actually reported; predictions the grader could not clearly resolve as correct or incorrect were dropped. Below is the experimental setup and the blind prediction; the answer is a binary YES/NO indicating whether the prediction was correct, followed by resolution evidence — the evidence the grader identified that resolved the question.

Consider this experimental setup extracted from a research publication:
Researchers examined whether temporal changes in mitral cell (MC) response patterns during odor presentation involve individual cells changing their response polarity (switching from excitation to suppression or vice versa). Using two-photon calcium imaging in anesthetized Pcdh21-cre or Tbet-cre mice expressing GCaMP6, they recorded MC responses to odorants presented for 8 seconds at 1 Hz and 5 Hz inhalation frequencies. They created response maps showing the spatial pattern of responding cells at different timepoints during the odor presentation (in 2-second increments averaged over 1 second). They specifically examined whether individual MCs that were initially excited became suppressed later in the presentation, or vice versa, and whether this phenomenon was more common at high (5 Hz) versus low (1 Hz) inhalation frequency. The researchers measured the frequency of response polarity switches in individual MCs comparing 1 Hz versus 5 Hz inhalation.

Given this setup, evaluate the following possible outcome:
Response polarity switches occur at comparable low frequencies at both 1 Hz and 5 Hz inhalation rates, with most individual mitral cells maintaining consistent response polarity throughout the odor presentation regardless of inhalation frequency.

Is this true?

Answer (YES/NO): NO